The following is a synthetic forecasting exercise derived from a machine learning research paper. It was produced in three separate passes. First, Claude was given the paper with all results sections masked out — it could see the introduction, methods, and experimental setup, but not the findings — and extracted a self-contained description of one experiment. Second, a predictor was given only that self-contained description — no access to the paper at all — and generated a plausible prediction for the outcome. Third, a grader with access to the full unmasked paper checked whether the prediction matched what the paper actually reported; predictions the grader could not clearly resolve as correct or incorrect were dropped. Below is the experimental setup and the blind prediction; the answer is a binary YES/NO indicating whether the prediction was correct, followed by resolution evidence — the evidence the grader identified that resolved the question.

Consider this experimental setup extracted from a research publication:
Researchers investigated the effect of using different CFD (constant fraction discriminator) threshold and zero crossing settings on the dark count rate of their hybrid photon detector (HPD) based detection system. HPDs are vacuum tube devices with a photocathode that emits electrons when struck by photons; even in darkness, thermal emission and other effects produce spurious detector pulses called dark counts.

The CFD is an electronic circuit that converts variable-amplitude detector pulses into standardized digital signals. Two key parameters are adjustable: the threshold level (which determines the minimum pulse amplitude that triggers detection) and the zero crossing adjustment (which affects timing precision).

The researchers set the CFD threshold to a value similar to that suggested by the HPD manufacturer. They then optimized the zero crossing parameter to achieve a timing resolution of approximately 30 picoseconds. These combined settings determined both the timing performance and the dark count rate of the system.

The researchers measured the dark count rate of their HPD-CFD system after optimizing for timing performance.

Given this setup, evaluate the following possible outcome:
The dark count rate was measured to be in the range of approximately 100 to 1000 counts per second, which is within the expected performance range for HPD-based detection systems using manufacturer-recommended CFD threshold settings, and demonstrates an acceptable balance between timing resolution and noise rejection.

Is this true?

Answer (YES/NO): NO